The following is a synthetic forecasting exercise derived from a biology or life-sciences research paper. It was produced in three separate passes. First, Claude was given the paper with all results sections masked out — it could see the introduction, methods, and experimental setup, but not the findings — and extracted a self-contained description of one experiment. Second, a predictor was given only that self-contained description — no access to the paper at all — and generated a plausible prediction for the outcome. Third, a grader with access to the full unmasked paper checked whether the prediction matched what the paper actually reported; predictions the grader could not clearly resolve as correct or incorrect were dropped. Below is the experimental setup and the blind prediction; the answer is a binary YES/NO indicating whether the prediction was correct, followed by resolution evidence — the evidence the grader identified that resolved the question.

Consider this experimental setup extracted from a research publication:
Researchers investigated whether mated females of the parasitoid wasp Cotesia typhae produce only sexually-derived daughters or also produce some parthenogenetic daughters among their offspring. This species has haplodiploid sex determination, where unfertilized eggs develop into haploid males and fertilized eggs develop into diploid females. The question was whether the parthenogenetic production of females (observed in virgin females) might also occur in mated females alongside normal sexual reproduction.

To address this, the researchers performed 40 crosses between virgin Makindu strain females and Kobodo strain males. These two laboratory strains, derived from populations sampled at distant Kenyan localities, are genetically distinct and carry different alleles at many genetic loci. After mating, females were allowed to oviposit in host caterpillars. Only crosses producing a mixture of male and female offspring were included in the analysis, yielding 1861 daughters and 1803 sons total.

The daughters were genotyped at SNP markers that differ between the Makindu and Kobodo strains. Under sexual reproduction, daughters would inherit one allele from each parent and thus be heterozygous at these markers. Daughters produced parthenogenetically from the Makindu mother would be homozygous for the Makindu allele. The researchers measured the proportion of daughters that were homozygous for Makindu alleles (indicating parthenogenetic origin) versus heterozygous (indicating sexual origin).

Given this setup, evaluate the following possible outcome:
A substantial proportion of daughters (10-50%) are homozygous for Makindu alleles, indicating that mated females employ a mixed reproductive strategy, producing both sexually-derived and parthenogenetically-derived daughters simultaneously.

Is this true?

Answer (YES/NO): NO